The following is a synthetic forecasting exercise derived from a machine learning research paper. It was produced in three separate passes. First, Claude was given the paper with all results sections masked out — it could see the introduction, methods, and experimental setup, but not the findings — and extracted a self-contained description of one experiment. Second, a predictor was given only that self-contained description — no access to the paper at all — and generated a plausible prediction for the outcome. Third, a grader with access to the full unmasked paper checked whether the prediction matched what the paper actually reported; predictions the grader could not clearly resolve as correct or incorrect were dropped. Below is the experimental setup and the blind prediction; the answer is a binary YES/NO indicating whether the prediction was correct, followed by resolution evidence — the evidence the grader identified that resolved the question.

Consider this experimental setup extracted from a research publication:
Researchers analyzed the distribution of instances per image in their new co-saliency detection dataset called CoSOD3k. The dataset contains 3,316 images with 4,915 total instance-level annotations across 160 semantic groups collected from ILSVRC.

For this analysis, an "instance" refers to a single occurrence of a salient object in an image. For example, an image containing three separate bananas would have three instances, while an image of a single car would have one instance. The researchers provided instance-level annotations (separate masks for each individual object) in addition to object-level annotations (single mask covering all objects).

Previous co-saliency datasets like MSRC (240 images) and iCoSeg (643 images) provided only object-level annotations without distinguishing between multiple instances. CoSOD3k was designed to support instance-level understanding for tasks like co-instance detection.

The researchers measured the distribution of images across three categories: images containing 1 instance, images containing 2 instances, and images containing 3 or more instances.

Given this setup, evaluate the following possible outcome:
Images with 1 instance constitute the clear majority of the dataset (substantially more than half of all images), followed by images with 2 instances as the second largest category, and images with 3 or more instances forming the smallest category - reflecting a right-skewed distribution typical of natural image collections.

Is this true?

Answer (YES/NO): YES